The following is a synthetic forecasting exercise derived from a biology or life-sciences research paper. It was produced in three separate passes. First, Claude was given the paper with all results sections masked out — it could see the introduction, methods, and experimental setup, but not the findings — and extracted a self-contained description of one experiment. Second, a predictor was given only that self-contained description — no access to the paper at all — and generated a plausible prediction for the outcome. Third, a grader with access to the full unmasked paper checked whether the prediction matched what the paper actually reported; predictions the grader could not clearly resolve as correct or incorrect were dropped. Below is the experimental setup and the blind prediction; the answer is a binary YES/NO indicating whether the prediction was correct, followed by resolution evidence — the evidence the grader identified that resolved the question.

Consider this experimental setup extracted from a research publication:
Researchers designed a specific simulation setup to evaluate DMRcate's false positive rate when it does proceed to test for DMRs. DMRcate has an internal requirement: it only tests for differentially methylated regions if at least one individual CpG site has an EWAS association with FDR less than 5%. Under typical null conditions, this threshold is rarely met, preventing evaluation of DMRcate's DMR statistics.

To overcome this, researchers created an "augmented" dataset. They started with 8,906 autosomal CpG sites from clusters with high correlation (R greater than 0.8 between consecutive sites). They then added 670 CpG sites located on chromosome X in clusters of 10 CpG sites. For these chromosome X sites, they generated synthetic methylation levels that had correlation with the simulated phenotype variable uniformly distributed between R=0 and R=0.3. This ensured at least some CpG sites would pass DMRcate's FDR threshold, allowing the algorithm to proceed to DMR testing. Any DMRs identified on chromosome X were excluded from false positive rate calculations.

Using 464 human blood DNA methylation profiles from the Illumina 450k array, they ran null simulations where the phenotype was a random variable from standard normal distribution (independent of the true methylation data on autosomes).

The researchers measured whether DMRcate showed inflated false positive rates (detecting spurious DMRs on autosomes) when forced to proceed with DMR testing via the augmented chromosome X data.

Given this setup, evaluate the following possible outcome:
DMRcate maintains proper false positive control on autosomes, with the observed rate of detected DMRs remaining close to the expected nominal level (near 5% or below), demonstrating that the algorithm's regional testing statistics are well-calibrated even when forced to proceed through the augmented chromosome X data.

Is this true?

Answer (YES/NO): NO